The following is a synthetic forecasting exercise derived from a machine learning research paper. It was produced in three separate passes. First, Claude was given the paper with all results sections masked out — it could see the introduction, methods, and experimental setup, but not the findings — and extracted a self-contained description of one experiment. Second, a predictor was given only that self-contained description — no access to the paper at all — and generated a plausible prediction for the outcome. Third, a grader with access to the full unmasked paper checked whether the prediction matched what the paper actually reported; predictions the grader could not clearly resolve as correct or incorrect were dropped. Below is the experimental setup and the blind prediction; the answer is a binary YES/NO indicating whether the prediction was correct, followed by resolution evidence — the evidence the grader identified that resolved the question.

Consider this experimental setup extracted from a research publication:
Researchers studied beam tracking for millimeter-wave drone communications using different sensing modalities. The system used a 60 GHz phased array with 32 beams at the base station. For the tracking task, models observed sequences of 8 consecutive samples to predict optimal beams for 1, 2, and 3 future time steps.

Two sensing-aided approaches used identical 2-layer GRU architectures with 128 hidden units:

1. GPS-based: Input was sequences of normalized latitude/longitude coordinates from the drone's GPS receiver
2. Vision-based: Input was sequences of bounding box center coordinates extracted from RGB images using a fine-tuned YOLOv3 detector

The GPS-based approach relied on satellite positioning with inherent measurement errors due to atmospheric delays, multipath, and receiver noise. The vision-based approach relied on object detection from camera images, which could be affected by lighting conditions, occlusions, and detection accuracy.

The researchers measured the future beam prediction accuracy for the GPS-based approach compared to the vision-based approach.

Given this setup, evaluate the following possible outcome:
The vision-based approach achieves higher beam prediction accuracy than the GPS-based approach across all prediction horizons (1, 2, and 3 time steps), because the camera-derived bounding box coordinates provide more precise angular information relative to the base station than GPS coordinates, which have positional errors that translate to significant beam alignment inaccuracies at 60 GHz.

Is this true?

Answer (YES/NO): YES